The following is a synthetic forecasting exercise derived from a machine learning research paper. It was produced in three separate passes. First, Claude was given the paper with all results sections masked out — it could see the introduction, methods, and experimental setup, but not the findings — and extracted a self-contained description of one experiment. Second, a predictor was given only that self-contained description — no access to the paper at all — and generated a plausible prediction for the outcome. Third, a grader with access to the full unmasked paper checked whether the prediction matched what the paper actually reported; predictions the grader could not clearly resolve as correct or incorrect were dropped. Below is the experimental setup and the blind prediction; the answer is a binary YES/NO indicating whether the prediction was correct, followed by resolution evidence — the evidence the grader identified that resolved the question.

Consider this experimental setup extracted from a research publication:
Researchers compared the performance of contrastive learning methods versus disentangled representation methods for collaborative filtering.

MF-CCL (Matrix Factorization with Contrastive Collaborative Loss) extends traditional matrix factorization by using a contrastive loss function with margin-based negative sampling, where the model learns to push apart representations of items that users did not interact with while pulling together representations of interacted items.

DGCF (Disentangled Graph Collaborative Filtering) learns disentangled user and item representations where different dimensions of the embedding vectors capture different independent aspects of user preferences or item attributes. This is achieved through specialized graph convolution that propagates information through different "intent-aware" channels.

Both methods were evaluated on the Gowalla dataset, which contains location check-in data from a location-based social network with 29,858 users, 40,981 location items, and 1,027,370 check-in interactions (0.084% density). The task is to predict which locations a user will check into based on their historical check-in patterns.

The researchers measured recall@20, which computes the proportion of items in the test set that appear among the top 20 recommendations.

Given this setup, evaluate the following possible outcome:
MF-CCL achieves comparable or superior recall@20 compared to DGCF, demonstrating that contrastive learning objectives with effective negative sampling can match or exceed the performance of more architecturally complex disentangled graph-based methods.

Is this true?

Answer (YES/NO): NO